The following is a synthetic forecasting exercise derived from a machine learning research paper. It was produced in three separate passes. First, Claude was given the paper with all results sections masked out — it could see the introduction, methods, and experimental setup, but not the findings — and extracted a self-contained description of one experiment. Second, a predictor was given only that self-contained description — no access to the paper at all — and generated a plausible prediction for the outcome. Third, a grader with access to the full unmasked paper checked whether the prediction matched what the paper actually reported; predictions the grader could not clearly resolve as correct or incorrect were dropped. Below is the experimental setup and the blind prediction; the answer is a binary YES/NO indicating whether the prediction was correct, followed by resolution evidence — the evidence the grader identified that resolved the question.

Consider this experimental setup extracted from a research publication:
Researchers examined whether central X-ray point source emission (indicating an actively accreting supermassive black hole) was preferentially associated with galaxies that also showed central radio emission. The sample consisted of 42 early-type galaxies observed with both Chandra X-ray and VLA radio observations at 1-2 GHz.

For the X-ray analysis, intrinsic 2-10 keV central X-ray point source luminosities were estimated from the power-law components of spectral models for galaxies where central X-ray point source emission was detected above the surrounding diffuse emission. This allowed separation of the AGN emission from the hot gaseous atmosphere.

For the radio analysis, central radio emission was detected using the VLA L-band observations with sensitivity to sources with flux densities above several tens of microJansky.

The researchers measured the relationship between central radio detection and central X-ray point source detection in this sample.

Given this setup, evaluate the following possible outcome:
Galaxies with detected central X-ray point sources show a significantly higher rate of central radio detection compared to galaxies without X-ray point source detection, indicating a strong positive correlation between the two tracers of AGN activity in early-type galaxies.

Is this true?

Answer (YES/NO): NO